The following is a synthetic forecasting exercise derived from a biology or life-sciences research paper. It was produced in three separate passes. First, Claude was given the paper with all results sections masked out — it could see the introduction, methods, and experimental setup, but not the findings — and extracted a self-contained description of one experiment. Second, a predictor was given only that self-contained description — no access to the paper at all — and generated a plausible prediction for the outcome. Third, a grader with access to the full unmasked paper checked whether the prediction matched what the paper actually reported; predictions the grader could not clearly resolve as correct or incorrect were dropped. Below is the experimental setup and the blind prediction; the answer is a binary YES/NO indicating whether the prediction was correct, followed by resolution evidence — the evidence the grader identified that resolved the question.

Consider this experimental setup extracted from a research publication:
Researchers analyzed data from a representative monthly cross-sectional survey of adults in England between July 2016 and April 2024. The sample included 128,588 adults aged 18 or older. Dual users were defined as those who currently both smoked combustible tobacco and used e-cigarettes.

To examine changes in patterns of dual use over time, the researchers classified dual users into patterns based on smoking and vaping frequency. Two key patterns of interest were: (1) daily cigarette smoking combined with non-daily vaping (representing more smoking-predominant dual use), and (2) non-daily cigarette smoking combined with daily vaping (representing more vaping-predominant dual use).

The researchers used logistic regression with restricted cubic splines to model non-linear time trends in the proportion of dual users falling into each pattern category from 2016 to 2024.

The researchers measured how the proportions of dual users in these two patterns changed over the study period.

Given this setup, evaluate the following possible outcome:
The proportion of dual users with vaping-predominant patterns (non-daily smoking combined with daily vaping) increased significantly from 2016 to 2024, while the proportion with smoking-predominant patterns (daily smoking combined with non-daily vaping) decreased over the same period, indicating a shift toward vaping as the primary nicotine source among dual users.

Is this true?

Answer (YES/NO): YES